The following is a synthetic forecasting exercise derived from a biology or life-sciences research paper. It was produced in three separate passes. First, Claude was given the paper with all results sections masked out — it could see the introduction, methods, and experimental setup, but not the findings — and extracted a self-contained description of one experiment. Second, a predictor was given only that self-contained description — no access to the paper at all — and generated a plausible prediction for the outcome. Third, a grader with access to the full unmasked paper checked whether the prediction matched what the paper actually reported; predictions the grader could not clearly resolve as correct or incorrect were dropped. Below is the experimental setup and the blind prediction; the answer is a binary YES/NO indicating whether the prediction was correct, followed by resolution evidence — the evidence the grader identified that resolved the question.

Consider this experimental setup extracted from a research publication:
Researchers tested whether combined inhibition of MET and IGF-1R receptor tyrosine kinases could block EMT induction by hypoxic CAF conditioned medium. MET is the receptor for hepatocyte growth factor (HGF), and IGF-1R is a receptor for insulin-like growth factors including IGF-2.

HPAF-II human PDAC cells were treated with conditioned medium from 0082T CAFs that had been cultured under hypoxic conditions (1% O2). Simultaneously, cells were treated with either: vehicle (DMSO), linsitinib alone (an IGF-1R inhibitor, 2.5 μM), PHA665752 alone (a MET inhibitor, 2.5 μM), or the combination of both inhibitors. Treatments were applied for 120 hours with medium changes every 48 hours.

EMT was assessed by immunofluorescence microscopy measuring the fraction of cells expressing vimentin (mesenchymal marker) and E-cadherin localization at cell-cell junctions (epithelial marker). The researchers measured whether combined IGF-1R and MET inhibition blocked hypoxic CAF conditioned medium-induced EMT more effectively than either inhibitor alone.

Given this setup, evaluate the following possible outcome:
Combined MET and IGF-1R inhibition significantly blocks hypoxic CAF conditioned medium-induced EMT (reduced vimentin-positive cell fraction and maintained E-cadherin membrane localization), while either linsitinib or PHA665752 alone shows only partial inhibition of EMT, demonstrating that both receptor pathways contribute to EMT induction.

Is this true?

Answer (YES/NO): YES